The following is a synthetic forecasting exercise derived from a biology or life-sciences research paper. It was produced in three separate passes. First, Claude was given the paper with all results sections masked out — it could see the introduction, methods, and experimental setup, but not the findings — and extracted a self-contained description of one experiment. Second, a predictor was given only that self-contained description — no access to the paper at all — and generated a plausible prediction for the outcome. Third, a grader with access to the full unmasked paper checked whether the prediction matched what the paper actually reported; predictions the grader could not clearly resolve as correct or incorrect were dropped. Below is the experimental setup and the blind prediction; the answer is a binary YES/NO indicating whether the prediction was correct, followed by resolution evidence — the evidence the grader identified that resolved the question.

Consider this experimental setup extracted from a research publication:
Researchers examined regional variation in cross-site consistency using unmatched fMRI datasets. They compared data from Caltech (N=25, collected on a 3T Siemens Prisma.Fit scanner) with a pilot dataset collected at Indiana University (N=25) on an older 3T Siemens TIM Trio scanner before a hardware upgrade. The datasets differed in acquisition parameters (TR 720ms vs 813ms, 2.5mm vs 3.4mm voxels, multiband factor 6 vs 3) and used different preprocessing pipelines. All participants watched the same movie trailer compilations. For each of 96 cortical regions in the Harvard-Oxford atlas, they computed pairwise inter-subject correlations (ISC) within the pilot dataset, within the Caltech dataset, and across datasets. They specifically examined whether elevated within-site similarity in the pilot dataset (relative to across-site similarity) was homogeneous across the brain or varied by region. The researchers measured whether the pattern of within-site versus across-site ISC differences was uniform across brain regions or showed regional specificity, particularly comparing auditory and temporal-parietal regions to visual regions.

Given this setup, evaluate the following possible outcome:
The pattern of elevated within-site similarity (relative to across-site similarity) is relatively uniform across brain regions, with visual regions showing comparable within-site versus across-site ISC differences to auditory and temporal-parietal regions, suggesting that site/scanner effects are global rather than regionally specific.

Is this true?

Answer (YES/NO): NO